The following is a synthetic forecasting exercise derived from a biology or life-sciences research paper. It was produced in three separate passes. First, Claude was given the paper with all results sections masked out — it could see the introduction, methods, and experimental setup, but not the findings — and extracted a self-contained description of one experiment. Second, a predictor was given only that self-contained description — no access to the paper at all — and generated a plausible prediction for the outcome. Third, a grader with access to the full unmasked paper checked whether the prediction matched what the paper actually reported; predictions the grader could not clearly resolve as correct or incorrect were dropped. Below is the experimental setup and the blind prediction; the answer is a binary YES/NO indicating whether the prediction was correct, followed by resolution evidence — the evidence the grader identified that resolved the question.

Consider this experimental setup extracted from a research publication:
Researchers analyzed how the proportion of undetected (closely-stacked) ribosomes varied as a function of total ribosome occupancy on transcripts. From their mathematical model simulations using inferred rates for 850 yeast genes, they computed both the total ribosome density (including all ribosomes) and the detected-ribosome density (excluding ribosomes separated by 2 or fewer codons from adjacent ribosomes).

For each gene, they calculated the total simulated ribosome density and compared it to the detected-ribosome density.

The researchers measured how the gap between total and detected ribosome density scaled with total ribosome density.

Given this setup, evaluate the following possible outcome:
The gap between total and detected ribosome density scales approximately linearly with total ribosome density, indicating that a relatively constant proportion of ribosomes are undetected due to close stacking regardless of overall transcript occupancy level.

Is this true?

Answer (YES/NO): NO